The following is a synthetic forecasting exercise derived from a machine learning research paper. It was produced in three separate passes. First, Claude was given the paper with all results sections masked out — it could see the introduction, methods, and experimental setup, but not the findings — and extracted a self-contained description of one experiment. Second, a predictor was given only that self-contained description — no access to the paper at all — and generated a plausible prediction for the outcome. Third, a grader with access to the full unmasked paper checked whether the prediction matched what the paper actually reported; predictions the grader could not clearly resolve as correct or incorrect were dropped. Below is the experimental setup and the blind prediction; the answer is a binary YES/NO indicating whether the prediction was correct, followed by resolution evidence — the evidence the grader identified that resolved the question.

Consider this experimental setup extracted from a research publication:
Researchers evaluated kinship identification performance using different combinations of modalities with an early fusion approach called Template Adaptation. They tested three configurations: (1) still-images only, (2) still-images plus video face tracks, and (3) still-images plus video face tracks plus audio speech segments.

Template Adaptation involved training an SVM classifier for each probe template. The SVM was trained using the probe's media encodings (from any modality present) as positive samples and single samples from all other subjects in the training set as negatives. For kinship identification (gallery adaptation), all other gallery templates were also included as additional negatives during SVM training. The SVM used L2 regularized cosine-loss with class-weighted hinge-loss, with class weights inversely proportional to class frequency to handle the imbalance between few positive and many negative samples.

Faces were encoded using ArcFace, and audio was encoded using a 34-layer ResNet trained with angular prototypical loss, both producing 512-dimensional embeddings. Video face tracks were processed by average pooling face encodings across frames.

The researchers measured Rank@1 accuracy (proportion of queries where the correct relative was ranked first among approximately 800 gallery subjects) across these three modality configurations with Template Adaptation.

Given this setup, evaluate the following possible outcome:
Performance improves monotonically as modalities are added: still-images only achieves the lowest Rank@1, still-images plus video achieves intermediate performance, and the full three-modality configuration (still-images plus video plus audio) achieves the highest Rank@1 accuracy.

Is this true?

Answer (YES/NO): YES